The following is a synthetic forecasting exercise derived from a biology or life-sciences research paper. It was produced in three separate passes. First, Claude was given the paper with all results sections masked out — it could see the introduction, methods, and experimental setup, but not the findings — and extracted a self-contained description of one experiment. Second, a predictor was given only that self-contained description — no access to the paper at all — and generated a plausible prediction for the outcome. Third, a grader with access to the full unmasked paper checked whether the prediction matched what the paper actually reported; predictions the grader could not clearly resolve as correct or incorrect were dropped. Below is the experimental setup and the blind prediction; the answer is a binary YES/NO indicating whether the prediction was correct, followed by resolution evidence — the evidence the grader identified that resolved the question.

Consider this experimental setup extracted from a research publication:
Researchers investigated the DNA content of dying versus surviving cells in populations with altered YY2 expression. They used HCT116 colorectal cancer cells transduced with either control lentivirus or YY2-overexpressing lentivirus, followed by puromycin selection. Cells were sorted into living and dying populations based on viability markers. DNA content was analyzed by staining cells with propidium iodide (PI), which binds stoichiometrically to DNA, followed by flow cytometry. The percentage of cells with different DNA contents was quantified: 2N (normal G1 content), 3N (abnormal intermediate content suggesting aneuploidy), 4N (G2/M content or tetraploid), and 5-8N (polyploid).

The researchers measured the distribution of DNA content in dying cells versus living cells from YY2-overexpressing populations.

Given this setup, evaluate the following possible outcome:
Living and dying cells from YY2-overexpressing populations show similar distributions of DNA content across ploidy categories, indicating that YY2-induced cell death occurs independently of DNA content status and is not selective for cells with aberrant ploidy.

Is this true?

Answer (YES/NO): NO